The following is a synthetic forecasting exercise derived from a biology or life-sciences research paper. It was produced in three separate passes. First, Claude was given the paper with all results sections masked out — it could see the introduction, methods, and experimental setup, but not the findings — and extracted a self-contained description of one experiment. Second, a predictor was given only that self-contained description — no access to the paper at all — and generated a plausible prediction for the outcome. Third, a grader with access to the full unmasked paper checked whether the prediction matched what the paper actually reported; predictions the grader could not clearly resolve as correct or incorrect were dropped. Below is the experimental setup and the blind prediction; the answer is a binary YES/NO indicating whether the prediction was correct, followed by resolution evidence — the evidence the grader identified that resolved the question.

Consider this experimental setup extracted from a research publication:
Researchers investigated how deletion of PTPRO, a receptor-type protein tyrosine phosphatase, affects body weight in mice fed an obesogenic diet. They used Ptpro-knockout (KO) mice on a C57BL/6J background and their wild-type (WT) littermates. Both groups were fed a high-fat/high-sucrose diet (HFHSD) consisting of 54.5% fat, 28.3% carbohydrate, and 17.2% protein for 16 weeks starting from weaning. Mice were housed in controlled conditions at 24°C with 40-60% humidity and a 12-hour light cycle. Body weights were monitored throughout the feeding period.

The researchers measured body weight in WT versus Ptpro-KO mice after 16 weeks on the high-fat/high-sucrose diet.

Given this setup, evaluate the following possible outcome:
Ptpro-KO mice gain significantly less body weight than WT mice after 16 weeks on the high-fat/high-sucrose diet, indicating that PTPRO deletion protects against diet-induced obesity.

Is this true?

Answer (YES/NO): NO